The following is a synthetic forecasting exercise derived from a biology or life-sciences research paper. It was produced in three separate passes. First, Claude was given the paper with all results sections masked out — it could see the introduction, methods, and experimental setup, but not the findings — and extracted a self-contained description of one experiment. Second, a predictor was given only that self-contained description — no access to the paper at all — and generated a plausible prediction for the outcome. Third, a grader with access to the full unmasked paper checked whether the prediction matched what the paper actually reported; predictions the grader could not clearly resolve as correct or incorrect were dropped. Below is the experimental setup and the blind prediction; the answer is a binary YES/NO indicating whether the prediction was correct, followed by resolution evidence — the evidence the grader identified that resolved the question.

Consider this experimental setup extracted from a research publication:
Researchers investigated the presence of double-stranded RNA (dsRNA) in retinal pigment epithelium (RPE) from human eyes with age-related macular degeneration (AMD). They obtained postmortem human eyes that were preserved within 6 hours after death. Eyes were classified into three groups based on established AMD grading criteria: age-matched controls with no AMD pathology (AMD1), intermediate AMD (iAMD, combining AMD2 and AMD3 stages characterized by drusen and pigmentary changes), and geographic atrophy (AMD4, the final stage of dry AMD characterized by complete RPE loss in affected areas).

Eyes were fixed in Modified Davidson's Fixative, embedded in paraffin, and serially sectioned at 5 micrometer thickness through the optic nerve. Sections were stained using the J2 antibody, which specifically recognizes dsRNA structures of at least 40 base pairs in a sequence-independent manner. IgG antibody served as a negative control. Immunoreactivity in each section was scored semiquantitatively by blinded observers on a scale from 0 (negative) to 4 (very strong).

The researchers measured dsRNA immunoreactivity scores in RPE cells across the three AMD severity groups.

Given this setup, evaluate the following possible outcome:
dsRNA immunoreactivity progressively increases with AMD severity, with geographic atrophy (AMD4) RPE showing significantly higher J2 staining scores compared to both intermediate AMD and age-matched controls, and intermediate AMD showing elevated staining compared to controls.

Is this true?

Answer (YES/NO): YES